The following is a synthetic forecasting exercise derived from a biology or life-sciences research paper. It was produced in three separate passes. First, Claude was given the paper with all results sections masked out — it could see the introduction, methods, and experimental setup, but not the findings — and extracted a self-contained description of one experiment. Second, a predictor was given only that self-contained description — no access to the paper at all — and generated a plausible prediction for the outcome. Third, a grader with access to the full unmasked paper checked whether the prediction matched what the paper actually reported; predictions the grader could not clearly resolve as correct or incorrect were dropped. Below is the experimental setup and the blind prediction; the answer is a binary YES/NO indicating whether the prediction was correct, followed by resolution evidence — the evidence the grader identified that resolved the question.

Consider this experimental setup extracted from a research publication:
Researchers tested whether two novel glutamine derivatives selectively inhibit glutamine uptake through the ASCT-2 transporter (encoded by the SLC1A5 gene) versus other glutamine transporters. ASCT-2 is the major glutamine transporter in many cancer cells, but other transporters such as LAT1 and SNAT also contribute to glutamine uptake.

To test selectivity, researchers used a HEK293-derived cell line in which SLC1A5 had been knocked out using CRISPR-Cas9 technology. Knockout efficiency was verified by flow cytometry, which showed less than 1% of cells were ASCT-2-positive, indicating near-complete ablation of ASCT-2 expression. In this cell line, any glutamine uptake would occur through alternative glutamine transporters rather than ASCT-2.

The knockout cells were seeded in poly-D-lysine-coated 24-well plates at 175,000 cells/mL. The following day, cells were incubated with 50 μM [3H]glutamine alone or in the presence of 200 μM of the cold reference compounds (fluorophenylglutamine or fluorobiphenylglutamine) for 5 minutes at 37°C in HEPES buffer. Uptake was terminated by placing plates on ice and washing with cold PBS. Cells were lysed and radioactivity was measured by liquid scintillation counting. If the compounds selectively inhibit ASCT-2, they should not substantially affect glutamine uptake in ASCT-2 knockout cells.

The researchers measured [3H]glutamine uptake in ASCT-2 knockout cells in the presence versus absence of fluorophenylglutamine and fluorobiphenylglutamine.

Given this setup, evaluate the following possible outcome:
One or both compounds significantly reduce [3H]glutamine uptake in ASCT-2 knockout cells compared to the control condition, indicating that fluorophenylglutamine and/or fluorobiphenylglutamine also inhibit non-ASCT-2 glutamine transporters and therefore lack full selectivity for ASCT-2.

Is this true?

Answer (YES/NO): YES